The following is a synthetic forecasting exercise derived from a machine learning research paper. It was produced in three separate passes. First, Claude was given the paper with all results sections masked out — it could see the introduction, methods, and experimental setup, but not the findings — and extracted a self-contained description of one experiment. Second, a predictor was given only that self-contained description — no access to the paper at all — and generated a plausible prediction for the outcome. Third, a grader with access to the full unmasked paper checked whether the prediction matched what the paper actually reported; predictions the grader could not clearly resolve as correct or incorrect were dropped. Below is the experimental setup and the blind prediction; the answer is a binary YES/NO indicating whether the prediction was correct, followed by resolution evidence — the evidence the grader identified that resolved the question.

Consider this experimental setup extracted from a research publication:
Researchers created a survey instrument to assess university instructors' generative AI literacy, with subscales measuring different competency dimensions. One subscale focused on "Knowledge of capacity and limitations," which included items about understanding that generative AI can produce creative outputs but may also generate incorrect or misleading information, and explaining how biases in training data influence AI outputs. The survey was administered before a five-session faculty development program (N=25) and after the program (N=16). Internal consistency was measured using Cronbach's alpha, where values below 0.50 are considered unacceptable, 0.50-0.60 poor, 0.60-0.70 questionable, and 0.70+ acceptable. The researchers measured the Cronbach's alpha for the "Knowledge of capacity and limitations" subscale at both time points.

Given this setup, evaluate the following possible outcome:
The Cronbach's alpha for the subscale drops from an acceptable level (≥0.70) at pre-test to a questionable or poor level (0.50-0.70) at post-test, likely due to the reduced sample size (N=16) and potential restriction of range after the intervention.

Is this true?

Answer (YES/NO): NO